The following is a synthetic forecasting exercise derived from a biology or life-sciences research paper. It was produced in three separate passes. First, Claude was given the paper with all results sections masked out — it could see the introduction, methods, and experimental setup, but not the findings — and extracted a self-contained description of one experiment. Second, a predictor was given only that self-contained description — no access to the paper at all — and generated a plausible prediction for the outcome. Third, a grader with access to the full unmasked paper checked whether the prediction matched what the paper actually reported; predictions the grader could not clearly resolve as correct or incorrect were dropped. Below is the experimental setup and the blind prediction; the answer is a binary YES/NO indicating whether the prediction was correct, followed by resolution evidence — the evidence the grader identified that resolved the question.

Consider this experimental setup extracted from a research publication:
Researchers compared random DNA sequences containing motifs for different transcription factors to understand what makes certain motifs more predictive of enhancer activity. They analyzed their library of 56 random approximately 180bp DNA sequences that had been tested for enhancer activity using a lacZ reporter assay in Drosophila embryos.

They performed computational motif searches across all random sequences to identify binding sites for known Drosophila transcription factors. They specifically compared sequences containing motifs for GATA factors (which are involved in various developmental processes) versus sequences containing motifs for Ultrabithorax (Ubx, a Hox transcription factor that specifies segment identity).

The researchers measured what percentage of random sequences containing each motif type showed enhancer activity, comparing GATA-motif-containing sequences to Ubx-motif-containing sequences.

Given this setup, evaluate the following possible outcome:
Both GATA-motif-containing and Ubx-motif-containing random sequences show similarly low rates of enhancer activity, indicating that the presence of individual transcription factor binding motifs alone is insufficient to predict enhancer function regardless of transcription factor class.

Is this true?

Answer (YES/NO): NO